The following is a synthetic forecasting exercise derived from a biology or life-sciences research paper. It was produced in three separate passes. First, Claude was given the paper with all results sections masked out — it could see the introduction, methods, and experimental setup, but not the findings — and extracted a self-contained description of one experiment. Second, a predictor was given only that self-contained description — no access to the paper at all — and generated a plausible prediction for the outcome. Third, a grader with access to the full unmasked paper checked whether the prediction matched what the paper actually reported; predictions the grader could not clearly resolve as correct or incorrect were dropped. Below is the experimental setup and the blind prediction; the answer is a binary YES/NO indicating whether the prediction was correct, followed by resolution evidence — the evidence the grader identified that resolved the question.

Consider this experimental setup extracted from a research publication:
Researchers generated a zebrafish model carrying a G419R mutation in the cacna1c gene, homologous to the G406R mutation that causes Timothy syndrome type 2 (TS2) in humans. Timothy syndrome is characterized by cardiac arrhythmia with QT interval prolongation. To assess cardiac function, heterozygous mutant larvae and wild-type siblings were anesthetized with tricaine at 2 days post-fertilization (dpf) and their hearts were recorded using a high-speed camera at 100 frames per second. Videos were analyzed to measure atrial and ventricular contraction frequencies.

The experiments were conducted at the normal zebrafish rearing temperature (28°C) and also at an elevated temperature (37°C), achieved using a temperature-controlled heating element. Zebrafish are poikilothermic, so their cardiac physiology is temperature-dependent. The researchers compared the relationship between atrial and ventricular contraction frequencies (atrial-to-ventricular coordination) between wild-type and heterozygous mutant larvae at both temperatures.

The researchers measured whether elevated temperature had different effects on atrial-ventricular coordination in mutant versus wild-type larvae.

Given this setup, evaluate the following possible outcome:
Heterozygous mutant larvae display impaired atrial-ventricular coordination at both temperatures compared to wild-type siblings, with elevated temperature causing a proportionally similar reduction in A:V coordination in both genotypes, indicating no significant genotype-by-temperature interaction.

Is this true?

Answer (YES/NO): NO